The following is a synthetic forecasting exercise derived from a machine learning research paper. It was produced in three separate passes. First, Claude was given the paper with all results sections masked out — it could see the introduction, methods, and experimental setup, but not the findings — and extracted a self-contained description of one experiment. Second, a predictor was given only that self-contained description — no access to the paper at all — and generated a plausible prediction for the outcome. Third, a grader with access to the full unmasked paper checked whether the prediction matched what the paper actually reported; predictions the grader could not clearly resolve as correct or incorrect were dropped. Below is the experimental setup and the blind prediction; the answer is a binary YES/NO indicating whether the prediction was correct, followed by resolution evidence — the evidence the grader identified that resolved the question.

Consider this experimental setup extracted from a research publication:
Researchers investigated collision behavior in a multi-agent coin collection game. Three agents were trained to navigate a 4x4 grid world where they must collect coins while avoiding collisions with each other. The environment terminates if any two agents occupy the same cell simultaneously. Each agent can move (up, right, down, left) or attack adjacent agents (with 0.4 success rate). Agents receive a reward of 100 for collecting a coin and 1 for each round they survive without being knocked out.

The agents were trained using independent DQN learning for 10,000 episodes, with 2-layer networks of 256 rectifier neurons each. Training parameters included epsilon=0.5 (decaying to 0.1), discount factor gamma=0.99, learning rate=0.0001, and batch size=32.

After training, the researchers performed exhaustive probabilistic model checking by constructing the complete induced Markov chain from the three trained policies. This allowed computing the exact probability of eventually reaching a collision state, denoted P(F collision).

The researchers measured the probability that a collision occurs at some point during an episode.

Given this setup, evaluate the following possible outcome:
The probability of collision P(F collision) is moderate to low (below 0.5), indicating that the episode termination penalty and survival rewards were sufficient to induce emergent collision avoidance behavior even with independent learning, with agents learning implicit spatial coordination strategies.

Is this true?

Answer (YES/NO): YES